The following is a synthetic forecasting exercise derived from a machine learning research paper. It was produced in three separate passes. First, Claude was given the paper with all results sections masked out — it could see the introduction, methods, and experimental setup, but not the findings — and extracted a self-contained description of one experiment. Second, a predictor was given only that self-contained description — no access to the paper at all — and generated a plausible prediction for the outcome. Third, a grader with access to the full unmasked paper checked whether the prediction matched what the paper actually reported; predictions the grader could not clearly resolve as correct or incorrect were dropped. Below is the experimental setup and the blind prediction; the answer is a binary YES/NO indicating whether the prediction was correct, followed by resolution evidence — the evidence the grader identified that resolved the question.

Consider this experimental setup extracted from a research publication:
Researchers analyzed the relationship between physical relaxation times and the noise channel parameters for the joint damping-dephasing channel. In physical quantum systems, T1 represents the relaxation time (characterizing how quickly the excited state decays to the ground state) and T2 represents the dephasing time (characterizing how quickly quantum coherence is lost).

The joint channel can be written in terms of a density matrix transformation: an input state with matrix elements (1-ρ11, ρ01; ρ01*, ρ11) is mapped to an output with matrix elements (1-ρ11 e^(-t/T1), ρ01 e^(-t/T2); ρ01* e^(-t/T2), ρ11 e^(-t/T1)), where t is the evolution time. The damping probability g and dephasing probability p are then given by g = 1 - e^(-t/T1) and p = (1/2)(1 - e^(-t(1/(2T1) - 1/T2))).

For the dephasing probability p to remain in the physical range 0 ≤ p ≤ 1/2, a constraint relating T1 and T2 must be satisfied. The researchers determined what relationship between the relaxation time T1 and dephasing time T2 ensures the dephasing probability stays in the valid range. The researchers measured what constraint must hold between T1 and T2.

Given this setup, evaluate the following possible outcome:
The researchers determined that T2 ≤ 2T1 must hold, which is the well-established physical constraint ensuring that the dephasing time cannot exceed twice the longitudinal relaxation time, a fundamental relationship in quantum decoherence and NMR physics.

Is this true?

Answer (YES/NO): YES